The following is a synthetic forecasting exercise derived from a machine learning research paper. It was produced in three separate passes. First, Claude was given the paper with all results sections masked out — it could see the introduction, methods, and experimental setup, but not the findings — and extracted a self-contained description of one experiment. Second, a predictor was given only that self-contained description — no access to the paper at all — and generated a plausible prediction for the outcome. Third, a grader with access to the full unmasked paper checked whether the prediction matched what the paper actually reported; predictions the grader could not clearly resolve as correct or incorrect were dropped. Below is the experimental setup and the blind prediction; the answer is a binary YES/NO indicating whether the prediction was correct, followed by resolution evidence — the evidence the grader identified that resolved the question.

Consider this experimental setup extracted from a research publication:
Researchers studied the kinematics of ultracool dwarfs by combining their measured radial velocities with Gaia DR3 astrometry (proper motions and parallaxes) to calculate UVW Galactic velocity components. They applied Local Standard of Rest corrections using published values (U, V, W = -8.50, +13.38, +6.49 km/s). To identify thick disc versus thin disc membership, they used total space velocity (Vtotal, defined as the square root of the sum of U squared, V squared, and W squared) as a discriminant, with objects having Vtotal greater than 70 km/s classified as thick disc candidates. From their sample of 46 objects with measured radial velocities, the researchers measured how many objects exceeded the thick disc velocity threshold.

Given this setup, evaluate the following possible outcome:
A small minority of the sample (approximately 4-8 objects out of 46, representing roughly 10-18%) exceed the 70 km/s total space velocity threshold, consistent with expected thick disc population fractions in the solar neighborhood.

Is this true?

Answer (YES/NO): NO